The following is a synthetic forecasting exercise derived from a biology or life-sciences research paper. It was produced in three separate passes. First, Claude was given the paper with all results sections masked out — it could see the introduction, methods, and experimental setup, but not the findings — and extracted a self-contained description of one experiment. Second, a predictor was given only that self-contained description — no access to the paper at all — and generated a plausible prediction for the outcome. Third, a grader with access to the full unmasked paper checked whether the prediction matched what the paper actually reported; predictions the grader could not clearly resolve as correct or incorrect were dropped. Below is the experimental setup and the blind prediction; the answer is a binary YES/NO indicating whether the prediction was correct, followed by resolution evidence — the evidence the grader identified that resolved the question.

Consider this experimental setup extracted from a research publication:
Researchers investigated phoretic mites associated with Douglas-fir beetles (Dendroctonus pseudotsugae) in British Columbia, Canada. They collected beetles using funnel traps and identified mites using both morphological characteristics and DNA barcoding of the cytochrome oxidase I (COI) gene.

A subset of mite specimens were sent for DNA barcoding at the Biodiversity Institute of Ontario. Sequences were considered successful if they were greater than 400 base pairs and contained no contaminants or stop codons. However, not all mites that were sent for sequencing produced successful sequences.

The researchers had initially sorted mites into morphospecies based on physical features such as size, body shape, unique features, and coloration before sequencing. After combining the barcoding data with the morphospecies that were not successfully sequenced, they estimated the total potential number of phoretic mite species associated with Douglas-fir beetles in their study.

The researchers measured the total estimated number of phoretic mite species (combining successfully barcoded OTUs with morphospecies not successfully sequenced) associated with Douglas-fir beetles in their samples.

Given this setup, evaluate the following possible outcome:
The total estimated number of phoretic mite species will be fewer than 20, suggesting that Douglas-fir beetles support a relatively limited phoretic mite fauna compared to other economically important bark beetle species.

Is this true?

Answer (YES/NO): YES